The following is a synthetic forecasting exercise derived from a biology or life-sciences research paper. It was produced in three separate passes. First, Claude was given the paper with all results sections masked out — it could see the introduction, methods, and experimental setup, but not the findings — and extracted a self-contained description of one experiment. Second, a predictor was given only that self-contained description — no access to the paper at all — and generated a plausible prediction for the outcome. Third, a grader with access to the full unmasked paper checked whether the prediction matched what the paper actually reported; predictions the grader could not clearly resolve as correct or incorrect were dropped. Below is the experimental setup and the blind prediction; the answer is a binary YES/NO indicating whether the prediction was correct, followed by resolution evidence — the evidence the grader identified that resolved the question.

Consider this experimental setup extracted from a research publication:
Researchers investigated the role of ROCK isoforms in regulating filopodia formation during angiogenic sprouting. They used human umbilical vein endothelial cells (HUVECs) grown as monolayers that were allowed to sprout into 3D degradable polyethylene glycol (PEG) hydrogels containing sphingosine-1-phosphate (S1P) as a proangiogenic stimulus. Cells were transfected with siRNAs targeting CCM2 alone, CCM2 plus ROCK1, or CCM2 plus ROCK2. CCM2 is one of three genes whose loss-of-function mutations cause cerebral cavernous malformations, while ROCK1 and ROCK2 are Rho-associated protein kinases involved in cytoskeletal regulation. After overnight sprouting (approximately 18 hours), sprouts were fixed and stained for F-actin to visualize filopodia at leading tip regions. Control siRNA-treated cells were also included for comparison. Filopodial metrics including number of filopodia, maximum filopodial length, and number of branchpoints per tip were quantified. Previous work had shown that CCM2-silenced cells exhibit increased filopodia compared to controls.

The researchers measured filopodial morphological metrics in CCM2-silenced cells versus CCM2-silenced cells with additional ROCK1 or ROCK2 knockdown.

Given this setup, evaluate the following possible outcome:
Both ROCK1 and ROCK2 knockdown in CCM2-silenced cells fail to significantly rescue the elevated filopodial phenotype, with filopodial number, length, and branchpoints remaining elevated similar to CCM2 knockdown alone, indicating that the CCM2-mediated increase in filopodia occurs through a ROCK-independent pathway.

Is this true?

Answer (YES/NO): NO